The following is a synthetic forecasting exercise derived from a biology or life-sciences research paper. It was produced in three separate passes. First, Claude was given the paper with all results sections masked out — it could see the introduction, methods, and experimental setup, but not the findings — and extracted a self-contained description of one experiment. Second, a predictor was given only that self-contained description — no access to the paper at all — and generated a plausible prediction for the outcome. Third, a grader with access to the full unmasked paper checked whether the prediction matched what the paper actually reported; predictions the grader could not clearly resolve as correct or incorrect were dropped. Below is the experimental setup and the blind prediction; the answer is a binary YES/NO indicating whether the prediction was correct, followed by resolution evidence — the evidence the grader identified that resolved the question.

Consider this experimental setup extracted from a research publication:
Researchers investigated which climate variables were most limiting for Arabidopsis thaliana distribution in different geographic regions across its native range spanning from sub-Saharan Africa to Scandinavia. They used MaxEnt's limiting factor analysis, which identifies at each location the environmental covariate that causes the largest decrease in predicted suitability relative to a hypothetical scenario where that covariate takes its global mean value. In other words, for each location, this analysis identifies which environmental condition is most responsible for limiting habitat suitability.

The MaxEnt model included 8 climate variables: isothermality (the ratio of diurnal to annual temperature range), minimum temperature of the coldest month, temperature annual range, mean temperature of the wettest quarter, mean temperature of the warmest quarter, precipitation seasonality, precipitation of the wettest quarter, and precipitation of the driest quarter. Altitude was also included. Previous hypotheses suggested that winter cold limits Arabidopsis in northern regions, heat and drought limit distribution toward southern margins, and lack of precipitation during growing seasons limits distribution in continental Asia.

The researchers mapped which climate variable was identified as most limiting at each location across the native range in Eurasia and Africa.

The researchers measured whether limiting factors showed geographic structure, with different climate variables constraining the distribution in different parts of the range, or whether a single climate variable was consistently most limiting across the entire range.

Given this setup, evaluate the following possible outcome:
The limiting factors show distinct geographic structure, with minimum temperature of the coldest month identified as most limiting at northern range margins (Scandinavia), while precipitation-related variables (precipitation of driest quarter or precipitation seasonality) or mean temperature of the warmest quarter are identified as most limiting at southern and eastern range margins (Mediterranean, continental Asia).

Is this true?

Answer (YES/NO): YES